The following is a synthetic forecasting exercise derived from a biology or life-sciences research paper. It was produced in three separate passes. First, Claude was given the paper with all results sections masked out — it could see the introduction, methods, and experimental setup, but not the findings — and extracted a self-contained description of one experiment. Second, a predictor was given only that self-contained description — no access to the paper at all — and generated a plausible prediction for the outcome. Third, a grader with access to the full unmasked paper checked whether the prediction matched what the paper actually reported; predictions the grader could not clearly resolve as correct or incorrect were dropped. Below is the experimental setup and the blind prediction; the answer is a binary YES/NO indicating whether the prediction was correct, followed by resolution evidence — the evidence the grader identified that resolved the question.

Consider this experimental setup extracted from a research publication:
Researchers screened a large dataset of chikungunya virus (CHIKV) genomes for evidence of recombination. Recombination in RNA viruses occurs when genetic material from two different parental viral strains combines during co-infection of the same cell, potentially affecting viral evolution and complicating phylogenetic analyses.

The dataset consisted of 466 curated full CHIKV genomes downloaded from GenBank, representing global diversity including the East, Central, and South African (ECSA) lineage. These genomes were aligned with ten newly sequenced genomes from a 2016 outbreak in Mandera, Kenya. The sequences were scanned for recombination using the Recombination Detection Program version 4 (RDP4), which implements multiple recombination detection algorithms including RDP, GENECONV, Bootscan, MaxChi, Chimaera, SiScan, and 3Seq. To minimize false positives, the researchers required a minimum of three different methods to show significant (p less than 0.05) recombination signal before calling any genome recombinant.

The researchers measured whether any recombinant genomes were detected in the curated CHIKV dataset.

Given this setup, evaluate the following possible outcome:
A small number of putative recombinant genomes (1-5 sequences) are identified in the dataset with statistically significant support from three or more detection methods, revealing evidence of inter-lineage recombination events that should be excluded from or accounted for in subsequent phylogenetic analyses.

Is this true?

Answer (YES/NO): NO